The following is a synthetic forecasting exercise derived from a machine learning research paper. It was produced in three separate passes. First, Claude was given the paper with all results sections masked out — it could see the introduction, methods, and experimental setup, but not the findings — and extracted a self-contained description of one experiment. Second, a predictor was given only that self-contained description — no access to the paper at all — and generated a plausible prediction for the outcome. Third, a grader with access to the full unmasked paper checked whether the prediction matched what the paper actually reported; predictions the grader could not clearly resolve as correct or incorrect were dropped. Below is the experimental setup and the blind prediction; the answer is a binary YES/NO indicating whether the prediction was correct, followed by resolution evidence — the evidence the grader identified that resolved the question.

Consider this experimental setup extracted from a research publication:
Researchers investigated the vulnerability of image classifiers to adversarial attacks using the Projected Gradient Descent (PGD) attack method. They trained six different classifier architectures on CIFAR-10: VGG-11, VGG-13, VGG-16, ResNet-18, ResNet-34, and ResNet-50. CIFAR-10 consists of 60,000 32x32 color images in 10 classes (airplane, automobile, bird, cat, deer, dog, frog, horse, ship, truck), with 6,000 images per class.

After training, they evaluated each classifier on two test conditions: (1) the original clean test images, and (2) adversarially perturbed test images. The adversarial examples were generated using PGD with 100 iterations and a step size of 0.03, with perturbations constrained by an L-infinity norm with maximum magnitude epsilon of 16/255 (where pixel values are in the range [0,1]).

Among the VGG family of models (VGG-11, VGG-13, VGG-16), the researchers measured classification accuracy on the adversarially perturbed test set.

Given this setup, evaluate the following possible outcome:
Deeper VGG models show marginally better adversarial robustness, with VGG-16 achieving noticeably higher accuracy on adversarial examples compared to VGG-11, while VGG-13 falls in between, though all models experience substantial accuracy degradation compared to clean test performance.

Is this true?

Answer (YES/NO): NO